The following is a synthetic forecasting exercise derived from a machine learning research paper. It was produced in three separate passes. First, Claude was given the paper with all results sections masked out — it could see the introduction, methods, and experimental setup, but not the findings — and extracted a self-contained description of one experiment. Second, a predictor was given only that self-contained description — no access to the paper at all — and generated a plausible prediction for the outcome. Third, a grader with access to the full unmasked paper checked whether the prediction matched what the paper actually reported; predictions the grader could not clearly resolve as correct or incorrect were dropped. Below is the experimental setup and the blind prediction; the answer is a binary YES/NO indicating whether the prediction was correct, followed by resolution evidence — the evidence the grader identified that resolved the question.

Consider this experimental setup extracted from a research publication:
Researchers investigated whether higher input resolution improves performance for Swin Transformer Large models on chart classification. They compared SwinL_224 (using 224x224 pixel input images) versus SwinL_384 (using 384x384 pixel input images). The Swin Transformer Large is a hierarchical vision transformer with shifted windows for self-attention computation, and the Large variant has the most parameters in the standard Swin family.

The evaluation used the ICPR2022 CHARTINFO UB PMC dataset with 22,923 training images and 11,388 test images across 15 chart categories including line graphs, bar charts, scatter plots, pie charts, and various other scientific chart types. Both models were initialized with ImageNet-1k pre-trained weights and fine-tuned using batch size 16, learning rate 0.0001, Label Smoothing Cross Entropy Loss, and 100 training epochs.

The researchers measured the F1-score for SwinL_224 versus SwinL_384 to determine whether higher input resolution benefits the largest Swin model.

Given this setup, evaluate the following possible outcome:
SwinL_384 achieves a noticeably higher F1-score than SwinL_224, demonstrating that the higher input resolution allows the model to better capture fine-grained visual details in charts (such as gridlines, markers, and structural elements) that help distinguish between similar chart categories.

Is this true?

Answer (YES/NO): NO